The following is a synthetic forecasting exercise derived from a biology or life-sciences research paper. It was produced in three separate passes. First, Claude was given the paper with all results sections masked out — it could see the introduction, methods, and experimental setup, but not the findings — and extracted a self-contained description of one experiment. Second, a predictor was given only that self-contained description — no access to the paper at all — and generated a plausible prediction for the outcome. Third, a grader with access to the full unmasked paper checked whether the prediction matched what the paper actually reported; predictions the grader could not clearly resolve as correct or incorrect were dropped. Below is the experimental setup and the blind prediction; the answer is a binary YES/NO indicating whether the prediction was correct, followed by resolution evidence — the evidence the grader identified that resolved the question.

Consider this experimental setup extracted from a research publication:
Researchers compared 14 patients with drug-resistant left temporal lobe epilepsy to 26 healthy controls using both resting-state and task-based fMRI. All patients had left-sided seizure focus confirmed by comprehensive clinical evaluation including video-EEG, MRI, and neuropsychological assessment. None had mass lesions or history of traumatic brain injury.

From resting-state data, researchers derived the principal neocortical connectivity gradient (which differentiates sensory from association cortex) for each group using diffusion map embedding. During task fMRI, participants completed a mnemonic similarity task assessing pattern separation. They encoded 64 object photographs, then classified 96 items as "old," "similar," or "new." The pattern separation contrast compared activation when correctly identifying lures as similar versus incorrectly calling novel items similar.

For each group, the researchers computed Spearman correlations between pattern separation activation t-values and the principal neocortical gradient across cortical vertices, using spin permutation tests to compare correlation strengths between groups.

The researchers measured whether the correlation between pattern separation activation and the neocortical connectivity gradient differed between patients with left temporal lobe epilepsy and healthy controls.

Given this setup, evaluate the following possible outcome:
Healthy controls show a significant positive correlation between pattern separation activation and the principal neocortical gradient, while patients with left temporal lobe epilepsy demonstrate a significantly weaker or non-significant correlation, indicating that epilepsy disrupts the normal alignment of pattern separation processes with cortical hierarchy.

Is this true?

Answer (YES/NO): NO